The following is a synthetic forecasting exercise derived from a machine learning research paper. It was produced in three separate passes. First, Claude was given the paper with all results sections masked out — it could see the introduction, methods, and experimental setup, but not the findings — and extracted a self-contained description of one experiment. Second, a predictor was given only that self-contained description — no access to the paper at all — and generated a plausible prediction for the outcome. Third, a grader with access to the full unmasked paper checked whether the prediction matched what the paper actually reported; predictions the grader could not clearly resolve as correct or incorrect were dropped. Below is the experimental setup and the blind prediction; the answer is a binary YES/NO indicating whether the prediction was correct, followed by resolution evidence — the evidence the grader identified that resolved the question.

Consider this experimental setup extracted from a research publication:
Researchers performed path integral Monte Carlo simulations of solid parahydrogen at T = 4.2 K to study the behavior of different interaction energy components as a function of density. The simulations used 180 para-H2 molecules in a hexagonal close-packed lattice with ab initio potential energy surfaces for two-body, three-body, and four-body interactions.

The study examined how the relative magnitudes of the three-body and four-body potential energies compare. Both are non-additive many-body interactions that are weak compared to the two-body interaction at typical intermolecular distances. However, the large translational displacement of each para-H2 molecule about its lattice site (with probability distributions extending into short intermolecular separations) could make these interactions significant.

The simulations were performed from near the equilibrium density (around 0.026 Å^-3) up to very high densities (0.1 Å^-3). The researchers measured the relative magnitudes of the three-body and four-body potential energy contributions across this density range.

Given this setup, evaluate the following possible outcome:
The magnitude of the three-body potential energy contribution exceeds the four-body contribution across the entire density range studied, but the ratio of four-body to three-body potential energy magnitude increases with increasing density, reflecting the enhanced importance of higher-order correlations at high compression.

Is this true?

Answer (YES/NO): NO